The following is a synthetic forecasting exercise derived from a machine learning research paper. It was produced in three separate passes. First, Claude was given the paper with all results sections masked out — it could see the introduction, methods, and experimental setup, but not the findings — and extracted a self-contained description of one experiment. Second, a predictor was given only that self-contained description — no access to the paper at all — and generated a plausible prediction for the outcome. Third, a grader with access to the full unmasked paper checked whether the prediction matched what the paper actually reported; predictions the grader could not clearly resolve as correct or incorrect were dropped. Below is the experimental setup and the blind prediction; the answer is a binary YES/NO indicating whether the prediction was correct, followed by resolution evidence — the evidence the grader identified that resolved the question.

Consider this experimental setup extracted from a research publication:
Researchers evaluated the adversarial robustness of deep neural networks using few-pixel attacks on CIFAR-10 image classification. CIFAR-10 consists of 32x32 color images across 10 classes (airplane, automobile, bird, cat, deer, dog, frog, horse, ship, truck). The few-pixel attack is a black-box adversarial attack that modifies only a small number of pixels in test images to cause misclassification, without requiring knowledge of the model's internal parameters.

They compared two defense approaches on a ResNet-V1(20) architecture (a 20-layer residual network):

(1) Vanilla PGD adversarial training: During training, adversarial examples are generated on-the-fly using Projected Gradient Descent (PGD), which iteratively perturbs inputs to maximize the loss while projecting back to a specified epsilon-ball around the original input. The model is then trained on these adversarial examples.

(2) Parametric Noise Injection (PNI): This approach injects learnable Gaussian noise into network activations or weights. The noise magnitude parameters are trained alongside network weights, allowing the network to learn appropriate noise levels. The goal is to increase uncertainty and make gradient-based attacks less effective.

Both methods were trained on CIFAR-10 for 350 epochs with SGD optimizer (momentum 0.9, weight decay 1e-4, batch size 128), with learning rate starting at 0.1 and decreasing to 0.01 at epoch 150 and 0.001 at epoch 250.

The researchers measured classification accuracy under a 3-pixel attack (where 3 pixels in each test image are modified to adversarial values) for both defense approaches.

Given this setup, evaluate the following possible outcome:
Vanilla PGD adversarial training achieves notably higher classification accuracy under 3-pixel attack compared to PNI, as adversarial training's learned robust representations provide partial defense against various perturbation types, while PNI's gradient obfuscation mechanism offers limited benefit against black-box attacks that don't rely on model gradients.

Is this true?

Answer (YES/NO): NO